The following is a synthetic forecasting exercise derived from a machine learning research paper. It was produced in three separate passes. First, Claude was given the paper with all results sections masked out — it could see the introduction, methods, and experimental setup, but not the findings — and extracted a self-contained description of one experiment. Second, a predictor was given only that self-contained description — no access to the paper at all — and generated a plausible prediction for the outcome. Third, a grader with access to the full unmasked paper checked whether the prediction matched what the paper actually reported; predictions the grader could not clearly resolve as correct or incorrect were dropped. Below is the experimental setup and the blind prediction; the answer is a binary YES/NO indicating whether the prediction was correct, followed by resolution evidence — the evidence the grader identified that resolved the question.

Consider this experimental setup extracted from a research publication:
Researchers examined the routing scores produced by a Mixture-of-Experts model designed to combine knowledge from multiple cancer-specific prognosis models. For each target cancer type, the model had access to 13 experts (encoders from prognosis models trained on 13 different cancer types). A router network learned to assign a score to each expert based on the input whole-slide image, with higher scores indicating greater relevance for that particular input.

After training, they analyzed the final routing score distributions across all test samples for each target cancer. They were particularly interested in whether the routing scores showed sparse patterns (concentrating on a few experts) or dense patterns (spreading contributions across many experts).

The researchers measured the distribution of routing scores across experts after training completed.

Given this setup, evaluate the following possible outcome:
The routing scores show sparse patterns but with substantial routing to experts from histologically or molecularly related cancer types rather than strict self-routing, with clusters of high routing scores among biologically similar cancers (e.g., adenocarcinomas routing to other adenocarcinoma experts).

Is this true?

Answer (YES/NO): NO